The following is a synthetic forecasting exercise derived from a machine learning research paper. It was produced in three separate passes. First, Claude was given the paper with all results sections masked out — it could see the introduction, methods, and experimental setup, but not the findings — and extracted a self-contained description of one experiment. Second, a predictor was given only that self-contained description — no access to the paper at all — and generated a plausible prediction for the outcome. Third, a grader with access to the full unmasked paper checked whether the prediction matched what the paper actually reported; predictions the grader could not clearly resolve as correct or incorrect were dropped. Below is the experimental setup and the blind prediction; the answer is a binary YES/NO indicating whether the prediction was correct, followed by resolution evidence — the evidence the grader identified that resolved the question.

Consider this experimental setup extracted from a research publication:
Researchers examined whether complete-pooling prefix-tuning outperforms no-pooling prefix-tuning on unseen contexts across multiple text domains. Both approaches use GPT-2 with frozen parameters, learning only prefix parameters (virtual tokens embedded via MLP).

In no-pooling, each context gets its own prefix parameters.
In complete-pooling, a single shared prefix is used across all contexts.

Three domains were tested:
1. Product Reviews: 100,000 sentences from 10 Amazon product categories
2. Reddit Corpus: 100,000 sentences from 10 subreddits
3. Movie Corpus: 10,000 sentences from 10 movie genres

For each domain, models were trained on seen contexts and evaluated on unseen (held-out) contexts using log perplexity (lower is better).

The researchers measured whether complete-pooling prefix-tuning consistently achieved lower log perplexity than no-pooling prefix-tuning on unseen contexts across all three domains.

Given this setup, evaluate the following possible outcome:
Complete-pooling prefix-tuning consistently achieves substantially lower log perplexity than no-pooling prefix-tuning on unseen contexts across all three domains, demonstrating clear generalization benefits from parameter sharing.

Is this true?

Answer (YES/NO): NO